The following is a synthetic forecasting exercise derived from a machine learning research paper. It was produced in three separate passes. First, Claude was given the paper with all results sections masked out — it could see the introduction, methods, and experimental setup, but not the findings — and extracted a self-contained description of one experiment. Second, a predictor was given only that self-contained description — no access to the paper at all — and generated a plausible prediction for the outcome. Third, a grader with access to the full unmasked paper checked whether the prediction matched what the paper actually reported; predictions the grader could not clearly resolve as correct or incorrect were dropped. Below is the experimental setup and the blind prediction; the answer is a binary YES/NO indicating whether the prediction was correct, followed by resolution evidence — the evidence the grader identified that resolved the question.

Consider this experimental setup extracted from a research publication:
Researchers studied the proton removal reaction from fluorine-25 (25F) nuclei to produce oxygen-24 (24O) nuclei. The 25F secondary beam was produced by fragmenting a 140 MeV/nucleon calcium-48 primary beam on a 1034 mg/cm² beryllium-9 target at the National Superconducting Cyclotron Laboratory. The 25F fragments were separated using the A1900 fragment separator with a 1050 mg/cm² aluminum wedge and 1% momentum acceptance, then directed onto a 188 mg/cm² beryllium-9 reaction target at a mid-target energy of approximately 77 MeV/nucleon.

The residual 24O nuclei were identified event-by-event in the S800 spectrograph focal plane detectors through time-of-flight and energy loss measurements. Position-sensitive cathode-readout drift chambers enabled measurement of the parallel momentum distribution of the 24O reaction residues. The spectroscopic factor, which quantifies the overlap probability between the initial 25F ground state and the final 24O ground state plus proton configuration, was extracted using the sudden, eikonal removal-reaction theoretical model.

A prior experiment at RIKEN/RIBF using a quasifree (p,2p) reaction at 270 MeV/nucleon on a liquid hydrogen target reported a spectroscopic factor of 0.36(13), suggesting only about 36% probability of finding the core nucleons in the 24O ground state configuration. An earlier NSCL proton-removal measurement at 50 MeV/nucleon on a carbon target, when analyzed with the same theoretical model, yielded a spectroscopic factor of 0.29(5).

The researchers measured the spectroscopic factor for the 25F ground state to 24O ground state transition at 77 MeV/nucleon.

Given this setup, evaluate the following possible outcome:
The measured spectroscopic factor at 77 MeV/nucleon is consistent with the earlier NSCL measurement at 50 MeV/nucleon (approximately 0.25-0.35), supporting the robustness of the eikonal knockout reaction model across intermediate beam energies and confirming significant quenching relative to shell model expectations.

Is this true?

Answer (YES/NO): YES